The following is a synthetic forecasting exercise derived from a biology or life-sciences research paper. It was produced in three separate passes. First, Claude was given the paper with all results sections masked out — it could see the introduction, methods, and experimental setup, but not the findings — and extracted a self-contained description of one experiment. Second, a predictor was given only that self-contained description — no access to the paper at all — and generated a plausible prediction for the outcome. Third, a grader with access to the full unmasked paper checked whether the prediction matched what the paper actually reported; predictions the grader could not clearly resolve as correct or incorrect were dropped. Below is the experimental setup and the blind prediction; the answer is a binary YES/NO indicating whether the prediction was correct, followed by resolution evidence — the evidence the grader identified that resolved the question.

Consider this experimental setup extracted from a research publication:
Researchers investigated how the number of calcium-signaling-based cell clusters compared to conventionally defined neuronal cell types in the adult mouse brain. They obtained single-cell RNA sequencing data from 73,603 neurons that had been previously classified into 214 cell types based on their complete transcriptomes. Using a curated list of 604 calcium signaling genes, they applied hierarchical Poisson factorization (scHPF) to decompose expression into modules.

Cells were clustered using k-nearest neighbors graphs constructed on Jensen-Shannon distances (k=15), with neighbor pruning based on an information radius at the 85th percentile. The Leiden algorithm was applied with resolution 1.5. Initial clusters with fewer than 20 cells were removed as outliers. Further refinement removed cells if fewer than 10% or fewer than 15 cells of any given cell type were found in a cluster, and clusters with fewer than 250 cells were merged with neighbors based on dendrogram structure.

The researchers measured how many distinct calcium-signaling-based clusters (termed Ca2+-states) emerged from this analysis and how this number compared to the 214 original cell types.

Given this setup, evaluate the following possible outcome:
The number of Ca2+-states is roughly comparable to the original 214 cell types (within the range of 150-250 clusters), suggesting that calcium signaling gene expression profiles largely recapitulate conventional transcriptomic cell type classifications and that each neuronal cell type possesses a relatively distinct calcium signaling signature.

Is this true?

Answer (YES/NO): NO